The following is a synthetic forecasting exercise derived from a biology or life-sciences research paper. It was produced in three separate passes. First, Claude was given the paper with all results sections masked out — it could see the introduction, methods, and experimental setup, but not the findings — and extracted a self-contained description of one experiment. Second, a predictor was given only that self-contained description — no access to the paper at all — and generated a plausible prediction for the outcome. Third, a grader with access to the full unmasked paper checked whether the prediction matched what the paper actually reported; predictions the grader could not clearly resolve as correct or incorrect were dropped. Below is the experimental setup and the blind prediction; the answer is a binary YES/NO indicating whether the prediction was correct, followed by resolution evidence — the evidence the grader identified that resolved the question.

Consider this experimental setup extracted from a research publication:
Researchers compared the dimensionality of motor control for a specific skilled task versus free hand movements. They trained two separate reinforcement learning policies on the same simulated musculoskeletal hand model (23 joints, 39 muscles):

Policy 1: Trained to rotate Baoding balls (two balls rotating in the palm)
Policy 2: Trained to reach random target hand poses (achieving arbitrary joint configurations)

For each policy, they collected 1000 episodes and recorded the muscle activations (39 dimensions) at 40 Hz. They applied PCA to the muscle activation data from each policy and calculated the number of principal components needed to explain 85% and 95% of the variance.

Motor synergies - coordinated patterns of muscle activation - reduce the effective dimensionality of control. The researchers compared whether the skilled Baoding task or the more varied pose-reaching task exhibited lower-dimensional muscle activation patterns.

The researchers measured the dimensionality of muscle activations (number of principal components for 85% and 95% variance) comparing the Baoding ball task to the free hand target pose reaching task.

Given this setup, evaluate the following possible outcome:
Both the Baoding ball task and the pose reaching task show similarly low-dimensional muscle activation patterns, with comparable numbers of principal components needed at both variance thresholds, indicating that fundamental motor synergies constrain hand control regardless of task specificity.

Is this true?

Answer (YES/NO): NO